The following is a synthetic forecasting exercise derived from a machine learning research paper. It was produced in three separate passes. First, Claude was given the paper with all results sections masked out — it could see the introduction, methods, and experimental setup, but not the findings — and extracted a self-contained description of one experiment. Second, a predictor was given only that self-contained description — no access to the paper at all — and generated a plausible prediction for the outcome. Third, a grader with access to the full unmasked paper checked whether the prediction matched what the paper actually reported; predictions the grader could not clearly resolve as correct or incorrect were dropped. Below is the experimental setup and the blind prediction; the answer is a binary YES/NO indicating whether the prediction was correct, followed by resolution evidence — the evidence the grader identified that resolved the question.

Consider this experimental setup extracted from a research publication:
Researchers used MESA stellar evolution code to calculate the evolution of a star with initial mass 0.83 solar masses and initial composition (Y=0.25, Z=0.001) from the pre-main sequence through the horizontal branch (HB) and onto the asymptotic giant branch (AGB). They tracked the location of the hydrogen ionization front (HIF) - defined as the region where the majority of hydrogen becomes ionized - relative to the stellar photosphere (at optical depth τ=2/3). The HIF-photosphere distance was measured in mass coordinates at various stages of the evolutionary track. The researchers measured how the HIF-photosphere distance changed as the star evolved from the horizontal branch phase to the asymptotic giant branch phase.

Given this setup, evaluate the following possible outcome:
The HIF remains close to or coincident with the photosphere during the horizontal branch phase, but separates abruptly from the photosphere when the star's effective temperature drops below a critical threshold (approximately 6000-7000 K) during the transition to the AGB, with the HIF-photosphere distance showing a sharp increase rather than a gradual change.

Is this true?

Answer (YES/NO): NO